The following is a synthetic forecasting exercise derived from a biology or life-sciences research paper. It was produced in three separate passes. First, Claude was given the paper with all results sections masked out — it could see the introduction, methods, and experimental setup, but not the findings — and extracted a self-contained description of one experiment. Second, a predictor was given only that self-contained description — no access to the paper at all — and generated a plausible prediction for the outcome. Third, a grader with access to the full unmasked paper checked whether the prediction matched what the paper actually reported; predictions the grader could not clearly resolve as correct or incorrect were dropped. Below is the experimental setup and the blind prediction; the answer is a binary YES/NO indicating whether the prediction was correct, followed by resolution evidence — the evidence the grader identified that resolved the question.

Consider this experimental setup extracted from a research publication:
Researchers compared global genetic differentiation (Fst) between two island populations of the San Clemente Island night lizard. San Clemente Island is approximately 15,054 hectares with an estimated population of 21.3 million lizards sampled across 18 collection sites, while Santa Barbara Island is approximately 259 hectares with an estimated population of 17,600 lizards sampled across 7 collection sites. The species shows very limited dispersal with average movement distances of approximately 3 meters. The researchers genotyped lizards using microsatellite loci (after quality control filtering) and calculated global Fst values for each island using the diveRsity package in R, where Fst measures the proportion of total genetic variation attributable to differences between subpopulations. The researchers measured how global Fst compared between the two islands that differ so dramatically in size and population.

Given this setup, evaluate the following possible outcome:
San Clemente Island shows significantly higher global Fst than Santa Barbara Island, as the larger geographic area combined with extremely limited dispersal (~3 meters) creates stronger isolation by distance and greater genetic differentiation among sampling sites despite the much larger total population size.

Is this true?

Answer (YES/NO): NO